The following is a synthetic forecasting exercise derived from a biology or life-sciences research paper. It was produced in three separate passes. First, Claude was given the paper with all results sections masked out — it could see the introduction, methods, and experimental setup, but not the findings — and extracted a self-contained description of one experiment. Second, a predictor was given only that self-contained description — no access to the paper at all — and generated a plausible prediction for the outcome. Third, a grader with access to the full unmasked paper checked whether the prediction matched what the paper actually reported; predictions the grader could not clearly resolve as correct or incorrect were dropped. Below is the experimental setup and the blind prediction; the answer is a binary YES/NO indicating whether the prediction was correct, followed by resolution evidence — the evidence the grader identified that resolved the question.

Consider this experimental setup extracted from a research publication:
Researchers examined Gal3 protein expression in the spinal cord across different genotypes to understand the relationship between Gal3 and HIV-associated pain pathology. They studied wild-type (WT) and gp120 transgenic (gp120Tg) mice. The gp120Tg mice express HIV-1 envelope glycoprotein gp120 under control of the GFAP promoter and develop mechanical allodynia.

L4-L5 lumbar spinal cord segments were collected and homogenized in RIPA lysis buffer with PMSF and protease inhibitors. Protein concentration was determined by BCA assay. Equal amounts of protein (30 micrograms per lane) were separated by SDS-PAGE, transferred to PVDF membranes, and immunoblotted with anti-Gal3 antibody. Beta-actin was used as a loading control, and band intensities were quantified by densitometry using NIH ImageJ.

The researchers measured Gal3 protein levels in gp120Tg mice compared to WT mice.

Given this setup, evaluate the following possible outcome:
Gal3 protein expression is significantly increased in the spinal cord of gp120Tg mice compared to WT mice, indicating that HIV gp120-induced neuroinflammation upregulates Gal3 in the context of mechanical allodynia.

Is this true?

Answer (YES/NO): YES